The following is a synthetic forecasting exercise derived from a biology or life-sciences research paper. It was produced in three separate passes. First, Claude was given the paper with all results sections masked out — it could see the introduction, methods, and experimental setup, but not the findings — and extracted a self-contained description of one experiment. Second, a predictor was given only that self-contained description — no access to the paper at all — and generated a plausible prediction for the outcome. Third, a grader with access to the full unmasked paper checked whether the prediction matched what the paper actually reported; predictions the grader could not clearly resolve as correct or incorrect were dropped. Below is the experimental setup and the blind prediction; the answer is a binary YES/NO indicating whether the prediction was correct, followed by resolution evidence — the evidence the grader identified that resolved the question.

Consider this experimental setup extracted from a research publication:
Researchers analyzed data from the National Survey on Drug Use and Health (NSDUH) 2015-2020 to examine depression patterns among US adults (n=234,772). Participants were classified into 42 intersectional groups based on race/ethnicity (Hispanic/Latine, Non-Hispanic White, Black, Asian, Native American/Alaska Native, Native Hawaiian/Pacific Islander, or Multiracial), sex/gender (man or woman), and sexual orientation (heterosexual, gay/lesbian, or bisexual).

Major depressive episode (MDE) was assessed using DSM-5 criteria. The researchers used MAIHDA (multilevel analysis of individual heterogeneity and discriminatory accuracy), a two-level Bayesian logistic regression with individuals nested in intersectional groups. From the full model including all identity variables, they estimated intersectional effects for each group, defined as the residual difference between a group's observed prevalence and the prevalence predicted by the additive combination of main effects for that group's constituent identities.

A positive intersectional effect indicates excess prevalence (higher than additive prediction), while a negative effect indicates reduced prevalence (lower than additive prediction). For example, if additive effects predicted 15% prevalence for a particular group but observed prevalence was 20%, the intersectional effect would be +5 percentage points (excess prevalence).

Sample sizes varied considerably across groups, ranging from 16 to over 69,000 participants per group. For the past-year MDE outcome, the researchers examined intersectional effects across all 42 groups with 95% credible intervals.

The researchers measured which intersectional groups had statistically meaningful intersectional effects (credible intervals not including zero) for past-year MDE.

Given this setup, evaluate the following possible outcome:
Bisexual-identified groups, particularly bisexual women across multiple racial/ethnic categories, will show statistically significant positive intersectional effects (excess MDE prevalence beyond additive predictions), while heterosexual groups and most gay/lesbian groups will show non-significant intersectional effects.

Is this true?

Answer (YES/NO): NO